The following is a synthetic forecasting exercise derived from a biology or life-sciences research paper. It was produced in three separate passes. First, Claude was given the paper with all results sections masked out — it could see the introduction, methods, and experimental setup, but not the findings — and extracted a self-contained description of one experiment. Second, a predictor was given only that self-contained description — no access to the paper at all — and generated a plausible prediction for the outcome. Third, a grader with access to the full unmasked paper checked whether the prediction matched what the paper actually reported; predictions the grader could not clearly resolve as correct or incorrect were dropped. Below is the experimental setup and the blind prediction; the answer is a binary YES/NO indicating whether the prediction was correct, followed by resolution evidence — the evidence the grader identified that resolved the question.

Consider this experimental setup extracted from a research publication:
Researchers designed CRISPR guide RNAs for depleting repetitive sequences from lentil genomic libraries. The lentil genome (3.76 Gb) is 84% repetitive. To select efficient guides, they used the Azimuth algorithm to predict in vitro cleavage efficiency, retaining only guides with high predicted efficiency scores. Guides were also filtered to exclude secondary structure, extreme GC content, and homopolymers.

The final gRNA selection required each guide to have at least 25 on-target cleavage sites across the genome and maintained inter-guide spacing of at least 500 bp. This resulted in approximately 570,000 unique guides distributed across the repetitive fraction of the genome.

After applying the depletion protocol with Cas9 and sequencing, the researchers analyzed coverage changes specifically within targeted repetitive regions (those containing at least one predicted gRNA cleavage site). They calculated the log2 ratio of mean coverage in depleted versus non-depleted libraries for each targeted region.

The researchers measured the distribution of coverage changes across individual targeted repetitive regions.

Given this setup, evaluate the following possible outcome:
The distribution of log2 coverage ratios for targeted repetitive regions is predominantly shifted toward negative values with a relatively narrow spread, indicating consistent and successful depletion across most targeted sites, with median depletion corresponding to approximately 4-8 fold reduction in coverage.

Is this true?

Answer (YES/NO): NO